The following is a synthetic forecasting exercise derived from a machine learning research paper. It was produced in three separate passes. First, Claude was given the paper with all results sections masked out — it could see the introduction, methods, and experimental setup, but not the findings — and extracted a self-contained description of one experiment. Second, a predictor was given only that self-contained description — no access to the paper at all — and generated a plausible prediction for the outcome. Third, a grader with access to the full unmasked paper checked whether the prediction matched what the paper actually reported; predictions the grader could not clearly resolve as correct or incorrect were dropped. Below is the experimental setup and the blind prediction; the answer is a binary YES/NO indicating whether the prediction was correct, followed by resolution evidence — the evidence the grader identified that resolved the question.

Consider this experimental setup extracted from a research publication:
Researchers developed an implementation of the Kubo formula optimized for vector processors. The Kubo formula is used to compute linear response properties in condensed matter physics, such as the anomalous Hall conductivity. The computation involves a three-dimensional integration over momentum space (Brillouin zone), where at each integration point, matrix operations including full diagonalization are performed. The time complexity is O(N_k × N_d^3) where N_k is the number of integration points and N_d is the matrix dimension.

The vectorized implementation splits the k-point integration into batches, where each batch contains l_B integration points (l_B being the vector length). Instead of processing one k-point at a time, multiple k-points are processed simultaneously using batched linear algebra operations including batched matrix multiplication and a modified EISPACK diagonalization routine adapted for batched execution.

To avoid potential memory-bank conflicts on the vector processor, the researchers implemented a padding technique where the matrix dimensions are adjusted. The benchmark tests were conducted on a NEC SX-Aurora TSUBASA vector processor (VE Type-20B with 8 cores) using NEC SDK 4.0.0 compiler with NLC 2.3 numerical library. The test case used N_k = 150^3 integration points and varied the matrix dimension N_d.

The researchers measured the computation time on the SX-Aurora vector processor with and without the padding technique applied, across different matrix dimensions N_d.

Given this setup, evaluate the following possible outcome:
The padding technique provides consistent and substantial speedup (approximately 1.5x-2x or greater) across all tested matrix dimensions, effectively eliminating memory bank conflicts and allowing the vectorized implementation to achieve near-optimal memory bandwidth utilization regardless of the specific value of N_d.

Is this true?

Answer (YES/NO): NO